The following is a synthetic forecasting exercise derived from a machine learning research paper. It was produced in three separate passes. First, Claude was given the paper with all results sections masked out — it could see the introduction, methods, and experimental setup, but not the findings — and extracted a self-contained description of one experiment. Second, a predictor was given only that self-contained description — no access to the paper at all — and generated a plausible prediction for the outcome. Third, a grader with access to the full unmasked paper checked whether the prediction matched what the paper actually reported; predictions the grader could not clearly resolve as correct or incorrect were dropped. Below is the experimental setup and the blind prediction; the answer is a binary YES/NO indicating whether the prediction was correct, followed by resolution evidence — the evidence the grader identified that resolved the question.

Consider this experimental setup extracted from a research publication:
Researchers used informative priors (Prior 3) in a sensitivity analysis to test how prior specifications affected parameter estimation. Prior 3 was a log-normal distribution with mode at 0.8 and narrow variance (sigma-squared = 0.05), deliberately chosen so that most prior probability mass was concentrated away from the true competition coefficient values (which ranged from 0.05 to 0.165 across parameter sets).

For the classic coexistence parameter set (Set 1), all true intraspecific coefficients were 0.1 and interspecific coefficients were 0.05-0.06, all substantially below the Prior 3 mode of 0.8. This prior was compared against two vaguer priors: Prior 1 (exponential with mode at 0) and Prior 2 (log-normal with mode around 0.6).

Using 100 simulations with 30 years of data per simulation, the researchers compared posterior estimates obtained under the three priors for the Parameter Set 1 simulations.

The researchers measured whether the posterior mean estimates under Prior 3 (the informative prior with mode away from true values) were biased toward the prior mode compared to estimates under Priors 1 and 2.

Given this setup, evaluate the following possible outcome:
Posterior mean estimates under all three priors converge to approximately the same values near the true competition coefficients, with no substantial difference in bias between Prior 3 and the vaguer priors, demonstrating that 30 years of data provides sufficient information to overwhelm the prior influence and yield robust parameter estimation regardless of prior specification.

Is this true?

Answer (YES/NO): NO